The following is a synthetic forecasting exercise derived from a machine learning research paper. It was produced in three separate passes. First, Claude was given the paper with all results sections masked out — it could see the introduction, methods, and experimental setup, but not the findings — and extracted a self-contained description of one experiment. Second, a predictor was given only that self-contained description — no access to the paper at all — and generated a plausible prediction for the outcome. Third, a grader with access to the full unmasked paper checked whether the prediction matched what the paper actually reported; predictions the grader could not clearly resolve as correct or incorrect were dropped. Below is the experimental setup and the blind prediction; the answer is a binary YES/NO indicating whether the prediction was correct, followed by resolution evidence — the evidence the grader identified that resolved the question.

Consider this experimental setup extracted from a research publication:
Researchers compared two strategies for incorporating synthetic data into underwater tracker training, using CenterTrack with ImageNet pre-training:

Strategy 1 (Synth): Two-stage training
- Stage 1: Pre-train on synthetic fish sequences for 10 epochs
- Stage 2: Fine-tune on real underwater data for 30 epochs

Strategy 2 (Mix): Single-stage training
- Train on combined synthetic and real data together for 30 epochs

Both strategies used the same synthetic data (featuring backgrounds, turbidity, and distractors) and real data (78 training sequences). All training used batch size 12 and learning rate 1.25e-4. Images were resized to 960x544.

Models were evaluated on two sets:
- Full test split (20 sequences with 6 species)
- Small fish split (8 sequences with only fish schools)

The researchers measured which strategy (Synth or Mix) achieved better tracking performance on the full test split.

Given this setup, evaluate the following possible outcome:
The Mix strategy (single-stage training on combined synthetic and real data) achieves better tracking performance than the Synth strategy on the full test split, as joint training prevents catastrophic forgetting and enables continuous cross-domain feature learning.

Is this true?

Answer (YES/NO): YES